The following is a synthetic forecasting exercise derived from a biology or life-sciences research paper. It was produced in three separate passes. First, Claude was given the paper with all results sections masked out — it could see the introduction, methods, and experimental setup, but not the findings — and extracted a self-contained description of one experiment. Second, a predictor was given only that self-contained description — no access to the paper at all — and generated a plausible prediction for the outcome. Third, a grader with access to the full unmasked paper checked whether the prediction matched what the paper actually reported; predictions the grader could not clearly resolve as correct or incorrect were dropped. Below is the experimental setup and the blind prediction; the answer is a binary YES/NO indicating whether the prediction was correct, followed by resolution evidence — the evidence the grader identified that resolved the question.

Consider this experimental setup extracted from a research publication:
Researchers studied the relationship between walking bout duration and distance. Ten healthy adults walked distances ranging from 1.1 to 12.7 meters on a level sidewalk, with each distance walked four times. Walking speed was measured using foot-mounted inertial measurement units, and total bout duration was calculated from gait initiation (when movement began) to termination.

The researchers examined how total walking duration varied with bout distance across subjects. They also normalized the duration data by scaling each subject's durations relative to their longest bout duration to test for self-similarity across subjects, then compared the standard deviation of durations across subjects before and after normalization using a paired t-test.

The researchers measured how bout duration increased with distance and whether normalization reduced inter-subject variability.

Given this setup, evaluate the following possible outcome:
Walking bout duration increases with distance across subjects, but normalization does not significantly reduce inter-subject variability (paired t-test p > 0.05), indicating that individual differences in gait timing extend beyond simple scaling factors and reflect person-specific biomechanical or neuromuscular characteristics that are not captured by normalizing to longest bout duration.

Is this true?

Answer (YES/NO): NO